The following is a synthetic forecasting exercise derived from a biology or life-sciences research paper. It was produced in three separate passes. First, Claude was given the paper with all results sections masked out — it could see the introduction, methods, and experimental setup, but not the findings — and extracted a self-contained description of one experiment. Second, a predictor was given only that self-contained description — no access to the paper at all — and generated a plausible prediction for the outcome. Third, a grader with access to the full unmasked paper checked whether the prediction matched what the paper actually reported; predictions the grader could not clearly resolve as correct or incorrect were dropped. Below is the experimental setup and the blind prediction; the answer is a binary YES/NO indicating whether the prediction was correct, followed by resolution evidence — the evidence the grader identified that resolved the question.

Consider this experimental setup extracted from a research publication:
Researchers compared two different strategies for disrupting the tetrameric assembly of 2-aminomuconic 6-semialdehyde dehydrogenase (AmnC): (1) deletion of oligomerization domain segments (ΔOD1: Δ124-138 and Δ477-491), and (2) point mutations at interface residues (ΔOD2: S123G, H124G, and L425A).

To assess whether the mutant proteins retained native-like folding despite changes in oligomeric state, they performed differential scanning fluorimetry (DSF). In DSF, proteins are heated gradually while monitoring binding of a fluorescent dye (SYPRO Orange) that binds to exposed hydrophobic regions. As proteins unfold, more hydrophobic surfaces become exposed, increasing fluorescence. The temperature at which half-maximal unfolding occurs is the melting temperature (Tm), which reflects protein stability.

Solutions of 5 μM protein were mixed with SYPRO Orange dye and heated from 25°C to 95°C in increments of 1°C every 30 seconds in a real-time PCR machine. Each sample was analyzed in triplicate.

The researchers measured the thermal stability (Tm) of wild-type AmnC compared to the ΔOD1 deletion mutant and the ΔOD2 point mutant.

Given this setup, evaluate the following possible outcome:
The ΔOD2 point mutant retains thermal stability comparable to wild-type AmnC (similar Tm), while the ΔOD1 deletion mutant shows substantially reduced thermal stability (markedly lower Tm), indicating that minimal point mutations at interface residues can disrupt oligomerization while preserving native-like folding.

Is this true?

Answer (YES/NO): NO